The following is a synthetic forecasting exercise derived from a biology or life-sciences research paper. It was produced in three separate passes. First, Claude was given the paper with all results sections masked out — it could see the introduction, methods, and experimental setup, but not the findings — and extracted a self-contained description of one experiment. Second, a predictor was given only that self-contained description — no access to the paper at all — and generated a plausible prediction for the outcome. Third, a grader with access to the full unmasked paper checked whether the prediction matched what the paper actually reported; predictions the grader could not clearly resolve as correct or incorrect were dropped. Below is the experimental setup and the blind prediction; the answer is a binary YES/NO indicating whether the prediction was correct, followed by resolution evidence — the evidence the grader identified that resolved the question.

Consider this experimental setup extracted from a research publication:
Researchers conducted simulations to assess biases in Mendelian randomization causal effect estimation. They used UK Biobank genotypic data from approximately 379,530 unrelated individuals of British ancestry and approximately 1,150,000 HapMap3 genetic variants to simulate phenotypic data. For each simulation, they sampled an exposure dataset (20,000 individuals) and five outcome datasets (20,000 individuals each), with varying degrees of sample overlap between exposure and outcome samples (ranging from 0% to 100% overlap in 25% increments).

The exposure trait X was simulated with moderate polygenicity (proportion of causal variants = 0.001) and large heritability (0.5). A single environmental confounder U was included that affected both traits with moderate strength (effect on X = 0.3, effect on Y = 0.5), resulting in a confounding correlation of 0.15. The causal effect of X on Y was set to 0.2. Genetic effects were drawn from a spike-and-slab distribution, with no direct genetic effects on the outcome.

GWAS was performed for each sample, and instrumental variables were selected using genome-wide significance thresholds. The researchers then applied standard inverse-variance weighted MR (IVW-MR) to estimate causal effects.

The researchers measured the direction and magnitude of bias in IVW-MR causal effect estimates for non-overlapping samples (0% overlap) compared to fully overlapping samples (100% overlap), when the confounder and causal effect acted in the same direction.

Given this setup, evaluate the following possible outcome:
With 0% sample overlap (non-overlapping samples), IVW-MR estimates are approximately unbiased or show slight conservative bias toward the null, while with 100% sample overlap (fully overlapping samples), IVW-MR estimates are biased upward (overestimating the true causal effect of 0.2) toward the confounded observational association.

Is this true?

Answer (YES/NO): NO